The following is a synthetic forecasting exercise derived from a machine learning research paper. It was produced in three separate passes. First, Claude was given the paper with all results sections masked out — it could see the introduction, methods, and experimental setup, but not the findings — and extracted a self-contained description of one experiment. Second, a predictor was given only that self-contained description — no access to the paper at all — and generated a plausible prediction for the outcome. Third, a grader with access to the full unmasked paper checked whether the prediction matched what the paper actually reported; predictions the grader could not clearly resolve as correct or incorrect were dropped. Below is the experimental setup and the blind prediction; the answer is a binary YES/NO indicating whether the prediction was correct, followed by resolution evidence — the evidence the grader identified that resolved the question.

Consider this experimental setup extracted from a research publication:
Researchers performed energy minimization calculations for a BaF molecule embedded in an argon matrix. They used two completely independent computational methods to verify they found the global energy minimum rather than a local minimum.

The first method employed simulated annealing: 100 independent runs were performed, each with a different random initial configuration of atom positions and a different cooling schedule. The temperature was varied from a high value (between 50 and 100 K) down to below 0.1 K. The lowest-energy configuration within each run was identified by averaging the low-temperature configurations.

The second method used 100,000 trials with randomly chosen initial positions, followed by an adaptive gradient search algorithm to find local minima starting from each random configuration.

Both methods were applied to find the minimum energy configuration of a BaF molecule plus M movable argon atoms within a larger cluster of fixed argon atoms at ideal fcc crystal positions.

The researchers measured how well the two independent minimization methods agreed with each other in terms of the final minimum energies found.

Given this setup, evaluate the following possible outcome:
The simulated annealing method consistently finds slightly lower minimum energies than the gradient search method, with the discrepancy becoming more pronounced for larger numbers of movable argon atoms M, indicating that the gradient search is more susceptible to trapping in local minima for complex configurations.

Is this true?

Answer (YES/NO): NO